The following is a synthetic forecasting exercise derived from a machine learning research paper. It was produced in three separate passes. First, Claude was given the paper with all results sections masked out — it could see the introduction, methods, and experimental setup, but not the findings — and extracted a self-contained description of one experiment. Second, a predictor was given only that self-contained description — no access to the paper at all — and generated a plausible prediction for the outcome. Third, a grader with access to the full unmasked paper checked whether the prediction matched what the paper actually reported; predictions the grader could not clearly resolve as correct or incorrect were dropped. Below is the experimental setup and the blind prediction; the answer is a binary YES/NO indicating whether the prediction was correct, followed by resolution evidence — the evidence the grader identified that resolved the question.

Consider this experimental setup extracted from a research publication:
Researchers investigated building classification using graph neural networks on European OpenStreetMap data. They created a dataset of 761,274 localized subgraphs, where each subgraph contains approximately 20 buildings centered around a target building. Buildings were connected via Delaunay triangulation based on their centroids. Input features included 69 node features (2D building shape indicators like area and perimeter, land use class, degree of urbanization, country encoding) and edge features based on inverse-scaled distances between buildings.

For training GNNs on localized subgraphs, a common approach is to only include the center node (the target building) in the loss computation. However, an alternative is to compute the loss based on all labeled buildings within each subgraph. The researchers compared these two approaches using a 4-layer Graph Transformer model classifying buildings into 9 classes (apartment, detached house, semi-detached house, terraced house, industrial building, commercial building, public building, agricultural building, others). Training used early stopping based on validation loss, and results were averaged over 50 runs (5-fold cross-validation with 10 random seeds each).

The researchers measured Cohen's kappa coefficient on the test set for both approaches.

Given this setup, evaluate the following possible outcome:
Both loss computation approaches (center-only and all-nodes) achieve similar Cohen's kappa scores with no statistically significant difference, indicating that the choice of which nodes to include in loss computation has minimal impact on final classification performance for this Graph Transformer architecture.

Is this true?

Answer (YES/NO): NO